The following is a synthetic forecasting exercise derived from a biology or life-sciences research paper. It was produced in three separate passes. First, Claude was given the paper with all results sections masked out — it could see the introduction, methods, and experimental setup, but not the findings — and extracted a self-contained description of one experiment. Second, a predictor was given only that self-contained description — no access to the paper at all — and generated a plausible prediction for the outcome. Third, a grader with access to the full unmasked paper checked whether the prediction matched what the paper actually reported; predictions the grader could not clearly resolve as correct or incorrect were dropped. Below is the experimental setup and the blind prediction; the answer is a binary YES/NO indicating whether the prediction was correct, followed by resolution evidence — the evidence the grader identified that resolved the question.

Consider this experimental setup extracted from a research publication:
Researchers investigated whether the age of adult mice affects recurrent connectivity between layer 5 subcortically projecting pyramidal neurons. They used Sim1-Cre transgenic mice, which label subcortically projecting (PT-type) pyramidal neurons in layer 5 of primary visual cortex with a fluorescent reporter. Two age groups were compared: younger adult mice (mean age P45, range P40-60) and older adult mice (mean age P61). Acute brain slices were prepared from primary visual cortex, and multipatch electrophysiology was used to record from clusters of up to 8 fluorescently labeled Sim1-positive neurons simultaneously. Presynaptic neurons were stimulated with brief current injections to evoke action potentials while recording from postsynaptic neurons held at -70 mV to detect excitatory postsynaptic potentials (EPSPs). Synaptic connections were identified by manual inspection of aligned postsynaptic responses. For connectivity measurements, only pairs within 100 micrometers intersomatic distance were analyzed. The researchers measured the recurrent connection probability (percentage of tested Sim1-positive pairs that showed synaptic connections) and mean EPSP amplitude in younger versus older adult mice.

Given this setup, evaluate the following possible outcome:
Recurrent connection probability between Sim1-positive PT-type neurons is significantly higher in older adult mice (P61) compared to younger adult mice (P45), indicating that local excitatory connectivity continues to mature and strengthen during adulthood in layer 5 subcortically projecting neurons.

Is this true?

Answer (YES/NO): NO